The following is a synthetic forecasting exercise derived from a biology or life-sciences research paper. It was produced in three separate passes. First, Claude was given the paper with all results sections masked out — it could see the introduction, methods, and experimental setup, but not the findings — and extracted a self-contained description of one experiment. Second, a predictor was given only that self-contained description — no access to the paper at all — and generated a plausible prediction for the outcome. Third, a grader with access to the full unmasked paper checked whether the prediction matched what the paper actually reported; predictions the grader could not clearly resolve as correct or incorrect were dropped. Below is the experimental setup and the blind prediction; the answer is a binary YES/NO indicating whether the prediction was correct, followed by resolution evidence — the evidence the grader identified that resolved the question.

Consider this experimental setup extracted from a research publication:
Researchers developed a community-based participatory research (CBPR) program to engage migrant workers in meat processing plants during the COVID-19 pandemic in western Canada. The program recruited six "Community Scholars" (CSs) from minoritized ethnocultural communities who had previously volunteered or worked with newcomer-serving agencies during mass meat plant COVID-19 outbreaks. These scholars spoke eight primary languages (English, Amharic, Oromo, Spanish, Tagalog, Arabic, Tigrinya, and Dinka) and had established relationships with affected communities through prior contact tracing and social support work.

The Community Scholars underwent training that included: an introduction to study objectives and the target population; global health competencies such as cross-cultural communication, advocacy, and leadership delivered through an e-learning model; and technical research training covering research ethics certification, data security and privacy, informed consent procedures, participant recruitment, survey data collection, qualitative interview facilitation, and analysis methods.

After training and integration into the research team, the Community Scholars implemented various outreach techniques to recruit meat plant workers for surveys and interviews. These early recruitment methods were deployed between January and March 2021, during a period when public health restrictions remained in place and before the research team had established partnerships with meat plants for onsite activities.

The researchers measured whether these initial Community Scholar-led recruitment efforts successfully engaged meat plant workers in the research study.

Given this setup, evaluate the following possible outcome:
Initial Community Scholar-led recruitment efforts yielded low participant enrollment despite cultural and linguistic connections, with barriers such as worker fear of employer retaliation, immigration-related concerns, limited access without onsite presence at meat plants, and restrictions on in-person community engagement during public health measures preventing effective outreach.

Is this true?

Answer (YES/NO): YES